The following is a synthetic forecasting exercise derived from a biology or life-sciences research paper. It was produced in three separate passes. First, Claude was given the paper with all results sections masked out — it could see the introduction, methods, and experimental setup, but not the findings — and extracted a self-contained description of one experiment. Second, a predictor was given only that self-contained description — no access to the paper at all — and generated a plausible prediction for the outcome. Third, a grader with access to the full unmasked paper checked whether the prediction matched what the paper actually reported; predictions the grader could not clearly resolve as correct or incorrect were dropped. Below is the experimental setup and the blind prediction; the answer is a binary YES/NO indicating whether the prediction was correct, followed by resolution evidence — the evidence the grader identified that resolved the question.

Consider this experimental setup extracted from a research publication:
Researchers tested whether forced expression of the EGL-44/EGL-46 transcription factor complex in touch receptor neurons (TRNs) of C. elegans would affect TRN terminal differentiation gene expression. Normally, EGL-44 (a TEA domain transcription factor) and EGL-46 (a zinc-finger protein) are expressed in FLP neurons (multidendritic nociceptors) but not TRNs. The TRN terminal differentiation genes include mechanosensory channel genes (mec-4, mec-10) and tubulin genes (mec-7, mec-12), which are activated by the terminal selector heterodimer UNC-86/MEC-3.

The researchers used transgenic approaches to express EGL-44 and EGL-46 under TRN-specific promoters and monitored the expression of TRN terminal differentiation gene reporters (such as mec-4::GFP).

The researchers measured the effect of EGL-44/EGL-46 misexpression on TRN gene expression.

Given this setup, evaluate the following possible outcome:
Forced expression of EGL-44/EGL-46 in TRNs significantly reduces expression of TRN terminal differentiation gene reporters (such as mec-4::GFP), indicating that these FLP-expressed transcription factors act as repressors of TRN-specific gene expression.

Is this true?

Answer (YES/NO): YES